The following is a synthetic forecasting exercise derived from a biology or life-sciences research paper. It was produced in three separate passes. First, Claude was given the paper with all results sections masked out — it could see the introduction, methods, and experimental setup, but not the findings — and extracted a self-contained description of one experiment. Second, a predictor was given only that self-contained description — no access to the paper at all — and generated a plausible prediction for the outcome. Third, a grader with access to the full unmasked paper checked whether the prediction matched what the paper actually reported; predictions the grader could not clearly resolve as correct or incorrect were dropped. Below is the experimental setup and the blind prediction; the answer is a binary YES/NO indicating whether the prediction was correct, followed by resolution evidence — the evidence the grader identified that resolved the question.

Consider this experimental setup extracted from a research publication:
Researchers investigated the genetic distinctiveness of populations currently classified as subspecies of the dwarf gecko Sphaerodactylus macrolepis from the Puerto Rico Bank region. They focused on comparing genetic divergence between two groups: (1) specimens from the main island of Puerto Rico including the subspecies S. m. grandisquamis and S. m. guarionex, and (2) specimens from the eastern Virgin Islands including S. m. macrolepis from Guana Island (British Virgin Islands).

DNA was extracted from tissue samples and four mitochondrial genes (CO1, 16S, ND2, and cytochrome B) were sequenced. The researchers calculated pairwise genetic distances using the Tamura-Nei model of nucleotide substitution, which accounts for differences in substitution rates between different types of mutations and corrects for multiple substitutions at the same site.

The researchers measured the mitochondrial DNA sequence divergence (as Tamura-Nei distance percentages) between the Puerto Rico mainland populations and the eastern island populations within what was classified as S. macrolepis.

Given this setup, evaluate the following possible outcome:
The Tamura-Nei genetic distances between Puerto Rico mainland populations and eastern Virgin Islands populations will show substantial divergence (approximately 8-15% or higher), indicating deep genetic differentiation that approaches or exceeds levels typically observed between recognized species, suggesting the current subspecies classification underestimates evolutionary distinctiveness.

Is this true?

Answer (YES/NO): YES